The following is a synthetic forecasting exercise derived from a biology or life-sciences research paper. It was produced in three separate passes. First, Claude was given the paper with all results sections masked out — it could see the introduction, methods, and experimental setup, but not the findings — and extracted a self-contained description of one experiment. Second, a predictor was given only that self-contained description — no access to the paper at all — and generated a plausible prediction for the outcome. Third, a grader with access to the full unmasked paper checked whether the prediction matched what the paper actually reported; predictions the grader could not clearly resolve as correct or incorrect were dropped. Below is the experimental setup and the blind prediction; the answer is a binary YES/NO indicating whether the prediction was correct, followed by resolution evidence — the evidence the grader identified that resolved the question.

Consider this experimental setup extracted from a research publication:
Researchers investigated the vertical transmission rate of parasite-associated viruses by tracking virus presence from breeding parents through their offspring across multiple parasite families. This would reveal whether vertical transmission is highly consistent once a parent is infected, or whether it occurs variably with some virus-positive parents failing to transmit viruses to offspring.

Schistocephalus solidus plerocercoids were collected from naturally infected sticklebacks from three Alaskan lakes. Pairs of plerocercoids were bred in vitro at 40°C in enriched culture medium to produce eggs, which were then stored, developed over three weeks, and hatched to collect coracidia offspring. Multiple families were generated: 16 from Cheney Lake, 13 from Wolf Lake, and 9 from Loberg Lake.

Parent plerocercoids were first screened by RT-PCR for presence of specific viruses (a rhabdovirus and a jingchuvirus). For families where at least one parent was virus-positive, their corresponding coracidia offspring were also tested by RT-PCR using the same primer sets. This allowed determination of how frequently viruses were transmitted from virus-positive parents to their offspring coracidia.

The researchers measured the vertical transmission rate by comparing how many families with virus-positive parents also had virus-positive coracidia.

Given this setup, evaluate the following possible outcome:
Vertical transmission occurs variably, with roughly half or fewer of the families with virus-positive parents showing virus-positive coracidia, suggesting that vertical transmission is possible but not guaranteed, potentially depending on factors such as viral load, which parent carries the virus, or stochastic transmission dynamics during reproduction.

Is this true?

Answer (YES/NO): NO